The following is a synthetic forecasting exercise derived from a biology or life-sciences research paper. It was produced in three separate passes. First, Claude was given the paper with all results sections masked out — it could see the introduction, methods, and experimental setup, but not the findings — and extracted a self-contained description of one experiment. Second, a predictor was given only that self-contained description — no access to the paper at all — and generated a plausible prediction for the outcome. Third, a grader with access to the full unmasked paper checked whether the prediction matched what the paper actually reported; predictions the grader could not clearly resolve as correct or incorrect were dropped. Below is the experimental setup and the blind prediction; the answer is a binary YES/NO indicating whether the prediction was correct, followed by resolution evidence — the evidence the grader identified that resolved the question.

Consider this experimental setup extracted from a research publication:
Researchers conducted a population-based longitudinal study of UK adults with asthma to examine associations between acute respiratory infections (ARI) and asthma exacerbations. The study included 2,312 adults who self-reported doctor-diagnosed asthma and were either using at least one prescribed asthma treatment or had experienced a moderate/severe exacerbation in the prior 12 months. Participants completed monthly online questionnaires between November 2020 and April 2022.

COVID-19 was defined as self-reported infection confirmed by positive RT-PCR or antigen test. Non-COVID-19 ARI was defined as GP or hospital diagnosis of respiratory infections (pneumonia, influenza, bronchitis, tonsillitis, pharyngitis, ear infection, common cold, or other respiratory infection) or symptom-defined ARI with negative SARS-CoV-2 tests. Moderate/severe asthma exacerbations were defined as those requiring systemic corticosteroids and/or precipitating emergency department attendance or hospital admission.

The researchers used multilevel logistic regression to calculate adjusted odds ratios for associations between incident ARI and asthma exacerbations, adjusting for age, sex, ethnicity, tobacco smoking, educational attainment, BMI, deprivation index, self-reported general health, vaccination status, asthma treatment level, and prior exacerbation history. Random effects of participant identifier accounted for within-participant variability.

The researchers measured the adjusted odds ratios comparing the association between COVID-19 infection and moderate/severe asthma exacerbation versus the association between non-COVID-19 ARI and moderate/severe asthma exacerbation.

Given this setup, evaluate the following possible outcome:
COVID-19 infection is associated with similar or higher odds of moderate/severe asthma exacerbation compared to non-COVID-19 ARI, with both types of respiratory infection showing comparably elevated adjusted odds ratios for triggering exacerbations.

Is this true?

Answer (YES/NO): YES